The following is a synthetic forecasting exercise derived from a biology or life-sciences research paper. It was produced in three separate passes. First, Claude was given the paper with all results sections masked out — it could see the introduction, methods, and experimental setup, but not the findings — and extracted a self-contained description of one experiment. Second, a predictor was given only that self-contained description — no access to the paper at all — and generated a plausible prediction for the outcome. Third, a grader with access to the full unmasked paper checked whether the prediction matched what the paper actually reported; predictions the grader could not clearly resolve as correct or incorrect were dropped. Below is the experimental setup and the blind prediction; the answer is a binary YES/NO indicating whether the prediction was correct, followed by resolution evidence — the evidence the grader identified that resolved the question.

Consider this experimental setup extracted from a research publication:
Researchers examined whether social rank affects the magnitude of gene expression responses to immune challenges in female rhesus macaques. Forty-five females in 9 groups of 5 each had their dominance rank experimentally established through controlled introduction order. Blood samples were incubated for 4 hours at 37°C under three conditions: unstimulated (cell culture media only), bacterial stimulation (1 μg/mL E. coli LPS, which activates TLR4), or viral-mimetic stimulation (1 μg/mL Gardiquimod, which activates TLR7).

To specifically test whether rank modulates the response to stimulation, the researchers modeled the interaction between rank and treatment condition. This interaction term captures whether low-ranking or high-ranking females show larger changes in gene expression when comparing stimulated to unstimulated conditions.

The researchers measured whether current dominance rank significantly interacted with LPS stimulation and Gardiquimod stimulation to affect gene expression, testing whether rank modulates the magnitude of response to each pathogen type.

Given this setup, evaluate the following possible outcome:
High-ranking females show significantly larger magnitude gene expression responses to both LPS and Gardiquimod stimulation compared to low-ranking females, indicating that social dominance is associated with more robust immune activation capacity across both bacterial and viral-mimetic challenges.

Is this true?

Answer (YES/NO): NO